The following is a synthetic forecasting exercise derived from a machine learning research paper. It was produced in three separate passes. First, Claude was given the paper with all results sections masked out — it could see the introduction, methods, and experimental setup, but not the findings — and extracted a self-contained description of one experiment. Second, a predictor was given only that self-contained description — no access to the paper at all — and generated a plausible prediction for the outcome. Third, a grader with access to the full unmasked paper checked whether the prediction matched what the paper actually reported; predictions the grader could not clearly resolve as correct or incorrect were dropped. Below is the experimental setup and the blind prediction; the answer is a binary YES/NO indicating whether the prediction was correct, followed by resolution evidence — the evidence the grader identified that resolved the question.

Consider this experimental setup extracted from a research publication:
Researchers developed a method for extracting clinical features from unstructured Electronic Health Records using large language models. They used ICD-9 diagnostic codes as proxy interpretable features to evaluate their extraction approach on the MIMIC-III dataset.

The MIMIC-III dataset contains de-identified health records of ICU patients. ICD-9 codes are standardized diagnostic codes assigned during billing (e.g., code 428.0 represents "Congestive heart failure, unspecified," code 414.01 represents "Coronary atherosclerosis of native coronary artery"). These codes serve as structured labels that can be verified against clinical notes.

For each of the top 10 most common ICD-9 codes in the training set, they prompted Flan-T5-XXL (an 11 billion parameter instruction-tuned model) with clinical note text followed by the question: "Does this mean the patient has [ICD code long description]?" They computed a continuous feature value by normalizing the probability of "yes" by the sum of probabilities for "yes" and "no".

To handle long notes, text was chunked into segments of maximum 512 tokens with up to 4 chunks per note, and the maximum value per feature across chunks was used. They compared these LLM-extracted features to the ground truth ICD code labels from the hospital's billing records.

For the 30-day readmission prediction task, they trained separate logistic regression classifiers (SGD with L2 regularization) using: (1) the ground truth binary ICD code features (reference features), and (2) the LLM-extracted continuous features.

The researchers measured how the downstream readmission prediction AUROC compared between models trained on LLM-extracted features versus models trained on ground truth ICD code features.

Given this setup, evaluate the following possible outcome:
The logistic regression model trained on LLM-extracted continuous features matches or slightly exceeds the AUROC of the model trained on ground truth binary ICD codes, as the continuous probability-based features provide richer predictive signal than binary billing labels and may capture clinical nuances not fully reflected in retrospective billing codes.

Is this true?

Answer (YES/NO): YES